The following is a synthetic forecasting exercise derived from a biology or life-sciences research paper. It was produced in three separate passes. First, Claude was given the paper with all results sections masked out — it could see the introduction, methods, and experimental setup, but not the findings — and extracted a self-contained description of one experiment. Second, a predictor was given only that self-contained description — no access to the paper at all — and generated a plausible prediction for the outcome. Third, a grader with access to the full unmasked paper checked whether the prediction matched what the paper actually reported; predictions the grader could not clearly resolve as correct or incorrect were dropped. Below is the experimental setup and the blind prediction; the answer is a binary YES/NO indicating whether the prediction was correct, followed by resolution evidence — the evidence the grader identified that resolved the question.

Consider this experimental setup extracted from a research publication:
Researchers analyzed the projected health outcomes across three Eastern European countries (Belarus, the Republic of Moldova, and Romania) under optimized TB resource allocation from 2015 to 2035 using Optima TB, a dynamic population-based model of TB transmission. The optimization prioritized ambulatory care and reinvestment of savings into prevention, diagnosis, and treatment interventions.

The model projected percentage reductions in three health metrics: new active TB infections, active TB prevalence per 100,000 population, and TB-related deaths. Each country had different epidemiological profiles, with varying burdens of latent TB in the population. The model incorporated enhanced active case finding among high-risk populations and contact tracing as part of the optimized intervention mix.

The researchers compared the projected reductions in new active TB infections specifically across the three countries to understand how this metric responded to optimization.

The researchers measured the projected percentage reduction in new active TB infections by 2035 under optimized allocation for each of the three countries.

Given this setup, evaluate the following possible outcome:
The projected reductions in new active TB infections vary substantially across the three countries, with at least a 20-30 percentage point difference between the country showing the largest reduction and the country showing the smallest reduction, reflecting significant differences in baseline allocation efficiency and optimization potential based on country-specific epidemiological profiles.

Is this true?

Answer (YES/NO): NO